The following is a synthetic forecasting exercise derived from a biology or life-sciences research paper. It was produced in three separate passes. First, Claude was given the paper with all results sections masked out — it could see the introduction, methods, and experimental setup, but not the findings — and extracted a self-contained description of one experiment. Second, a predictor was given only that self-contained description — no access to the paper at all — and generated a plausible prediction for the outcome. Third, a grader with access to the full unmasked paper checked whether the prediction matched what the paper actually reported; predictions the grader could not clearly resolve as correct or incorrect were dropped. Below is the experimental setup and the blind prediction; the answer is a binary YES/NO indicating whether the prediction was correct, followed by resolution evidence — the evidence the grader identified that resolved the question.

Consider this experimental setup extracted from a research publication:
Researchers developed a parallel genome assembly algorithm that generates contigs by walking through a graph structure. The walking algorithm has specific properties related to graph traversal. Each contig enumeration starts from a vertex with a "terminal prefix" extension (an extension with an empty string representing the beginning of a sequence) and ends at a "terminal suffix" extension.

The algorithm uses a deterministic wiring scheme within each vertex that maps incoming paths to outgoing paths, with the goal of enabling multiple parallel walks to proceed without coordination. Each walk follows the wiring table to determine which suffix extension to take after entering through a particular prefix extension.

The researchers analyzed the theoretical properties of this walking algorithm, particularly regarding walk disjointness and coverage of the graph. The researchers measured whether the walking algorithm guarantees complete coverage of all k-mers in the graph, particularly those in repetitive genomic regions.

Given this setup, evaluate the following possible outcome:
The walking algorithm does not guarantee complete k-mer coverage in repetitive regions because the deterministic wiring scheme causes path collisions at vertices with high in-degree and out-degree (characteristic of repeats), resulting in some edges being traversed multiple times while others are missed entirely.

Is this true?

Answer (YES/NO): NO